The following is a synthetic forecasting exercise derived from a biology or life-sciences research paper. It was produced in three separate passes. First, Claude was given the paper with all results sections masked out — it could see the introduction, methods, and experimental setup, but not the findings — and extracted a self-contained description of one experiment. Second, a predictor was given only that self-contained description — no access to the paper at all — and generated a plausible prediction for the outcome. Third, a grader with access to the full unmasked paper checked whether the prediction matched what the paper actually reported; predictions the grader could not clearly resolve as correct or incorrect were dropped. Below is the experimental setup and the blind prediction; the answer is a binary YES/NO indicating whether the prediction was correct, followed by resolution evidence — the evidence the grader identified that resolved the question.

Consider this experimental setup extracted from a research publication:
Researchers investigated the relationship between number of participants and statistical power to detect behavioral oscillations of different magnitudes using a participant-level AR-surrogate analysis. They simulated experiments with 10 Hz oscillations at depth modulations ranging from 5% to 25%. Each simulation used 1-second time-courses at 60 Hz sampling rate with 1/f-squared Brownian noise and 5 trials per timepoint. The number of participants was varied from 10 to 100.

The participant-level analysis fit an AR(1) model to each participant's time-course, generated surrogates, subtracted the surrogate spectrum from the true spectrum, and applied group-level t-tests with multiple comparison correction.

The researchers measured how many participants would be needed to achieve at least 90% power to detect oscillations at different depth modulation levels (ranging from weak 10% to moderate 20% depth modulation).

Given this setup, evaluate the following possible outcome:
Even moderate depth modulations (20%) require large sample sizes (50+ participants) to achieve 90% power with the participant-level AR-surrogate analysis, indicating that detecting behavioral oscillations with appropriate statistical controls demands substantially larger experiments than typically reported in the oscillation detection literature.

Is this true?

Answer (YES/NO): NO